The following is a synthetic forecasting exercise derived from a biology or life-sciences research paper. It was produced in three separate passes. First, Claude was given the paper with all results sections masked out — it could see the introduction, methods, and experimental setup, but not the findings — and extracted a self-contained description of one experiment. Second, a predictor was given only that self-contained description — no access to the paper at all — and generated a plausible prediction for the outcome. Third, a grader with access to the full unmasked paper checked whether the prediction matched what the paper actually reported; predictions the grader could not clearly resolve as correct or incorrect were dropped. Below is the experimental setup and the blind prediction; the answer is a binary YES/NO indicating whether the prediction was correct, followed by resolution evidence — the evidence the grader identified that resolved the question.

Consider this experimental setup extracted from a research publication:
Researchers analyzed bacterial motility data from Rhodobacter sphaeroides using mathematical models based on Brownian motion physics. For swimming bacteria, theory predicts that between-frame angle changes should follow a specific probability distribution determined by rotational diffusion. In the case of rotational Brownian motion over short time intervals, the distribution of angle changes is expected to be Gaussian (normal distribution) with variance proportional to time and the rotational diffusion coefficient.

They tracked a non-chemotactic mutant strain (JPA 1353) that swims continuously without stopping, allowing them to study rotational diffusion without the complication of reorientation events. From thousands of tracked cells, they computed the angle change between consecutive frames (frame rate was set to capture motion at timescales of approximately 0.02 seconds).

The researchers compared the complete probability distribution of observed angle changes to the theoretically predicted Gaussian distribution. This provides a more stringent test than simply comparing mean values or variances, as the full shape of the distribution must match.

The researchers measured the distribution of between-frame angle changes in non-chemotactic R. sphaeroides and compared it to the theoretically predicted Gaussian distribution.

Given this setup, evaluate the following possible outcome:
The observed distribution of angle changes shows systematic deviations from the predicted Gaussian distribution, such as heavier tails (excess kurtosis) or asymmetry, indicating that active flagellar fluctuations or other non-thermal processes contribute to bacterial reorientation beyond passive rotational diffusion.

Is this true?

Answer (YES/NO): NO